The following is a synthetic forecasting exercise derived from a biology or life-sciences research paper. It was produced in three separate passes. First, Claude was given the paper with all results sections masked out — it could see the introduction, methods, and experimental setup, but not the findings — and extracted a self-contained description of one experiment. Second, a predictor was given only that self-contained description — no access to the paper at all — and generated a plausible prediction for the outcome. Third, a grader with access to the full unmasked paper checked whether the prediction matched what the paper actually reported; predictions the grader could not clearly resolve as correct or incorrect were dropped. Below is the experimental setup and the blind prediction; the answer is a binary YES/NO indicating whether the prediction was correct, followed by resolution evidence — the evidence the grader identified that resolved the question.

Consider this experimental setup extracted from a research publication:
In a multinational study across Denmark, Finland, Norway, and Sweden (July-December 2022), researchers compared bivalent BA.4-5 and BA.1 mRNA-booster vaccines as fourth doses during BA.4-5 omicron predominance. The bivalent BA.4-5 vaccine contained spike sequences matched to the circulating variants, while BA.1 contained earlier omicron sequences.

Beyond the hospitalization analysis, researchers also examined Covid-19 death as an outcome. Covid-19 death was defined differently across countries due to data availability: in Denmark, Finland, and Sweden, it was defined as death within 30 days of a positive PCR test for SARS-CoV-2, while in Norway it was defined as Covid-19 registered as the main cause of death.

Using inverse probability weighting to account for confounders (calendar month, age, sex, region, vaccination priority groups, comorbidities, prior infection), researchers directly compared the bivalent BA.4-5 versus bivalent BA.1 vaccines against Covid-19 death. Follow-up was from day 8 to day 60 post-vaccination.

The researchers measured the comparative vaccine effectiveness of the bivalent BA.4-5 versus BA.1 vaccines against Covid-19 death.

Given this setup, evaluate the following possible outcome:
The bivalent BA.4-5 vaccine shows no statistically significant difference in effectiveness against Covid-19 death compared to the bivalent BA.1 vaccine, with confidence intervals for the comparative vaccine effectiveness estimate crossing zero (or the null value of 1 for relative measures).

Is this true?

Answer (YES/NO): YES